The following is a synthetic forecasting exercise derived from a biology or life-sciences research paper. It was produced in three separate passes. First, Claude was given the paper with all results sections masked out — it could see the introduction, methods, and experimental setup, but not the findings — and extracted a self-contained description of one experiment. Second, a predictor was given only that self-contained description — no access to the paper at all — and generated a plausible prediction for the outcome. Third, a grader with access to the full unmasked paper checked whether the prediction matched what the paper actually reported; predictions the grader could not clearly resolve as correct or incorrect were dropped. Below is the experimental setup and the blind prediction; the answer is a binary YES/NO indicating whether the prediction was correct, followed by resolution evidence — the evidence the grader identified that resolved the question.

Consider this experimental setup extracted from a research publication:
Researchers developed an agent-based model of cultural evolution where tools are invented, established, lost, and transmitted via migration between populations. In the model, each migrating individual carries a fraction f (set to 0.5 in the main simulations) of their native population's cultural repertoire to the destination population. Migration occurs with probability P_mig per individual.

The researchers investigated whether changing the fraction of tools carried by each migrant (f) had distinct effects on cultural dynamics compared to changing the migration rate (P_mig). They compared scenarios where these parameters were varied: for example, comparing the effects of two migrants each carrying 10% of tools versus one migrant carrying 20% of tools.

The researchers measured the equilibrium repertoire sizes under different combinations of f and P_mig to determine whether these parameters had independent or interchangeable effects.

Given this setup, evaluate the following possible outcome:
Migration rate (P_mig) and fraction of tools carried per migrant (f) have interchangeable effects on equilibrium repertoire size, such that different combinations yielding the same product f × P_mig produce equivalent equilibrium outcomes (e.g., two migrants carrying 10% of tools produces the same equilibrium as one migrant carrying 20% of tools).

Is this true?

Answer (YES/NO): YES